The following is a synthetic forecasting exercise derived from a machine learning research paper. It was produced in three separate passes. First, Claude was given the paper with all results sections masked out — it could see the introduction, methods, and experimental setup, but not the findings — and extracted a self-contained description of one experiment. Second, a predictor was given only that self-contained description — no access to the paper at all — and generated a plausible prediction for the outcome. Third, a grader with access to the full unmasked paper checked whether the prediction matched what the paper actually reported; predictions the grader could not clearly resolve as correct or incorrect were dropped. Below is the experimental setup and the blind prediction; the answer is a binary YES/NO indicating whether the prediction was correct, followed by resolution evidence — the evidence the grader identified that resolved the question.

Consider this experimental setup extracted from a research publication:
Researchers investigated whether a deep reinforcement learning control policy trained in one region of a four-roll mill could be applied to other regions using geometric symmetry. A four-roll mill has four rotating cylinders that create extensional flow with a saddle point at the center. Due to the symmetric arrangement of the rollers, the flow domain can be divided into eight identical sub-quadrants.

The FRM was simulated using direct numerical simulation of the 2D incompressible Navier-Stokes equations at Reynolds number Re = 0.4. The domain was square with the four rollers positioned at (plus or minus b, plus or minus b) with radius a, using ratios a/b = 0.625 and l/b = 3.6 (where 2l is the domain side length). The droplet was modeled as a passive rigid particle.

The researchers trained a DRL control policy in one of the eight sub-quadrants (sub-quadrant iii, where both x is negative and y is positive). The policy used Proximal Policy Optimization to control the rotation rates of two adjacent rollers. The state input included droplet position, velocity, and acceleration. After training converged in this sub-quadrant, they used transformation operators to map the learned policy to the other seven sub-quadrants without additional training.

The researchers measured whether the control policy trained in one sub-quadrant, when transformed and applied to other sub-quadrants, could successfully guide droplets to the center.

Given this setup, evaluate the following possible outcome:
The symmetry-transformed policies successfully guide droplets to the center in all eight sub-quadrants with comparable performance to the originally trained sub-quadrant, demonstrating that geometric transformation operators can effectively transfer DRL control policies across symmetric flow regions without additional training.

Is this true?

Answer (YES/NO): YES